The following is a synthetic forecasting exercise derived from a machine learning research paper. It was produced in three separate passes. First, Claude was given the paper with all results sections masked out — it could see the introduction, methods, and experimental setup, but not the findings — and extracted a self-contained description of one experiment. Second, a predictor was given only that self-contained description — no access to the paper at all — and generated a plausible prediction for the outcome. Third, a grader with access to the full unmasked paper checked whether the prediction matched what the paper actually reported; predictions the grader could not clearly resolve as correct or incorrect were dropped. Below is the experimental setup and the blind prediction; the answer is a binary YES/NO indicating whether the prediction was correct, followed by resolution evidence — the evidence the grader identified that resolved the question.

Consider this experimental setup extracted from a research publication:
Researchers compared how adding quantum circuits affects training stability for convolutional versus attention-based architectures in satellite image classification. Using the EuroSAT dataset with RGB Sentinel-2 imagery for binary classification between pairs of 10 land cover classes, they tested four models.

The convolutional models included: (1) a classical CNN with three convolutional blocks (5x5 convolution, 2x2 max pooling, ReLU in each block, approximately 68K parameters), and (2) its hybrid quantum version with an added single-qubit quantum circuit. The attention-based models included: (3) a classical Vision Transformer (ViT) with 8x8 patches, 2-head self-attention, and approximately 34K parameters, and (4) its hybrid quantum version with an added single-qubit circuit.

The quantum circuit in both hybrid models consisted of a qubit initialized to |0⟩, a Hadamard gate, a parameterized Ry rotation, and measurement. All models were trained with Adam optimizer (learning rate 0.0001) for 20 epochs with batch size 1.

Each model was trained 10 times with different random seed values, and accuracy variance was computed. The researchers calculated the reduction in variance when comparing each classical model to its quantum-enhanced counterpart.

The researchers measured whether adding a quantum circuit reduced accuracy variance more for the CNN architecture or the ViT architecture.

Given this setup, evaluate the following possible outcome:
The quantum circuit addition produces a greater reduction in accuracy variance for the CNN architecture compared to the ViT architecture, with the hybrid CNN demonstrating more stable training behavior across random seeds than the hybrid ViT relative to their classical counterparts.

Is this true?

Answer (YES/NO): YES